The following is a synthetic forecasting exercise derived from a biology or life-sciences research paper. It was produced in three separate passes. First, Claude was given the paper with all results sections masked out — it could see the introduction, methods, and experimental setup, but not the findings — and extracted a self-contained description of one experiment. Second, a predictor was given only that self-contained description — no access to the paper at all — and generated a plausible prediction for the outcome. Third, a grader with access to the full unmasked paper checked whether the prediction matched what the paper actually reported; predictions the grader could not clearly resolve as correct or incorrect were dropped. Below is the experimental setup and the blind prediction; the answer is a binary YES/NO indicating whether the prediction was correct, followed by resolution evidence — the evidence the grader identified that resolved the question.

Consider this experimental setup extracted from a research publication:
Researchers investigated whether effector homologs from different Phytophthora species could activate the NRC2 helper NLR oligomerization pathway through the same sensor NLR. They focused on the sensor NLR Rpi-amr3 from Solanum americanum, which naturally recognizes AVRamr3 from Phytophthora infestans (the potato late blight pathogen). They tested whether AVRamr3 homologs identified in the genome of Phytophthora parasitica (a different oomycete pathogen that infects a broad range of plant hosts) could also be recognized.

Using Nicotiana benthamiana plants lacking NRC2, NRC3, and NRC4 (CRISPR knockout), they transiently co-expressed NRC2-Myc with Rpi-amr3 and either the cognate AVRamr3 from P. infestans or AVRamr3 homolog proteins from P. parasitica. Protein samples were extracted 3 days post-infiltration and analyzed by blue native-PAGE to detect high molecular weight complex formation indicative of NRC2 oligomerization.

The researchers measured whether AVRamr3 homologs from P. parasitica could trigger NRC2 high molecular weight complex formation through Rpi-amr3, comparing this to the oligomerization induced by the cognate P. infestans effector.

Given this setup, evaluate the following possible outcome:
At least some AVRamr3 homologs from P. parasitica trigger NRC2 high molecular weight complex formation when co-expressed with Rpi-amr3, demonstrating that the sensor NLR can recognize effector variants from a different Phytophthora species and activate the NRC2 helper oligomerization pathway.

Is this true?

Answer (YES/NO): YES